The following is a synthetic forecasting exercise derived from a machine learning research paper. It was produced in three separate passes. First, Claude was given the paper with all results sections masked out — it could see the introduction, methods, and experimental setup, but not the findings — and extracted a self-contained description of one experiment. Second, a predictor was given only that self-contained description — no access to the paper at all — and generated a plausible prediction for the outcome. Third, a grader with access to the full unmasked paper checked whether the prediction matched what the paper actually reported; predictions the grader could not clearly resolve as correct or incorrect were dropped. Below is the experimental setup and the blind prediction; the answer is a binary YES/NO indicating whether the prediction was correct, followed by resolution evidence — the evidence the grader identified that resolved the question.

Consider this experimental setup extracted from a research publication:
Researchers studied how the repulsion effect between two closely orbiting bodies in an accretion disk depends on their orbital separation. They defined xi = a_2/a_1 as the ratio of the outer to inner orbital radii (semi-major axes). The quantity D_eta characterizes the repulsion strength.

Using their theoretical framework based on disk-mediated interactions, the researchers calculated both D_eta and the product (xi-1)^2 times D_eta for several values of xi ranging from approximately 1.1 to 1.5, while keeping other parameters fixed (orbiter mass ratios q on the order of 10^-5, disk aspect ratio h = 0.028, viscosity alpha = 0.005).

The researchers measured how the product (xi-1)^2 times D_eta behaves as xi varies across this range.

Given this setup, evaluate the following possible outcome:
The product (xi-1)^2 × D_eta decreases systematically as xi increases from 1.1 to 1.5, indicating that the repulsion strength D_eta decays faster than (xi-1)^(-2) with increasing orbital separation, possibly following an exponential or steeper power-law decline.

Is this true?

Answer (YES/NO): NO